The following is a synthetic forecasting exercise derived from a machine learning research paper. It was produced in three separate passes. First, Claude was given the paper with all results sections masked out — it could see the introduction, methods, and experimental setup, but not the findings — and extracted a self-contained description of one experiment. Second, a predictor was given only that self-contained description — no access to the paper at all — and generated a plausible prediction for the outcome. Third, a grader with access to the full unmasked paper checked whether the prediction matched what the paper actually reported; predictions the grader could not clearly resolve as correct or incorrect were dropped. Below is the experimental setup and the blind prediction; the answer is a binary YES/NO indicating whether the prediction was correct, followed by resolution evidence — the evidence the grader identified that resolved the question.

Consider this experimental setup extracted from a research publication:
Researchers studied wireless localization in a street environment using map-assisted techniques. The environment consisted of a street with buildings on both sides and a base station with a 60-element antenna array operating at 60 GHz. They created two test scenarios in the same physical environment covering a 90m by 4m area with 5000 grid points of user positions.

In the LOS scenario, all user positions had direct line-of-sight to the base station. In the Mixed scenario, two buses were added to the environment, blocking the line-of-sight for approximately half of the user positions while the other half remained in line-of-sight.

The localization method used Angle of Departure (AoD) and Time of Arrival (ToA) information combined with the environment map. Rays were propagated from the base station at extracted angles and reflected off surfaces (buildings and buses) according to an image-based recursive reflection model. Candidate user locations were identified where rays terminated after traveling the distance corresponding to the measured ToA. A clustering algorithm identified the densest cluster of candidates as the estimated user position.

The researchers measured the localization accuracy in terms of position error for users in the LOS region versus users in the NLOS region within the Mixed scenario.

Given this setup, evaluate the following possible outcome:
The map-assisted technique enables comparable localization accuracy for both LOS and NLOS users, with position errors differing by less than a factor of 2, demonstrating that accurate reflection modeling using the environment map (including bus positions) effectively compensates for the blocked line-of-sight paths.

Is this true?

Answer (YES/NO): YES